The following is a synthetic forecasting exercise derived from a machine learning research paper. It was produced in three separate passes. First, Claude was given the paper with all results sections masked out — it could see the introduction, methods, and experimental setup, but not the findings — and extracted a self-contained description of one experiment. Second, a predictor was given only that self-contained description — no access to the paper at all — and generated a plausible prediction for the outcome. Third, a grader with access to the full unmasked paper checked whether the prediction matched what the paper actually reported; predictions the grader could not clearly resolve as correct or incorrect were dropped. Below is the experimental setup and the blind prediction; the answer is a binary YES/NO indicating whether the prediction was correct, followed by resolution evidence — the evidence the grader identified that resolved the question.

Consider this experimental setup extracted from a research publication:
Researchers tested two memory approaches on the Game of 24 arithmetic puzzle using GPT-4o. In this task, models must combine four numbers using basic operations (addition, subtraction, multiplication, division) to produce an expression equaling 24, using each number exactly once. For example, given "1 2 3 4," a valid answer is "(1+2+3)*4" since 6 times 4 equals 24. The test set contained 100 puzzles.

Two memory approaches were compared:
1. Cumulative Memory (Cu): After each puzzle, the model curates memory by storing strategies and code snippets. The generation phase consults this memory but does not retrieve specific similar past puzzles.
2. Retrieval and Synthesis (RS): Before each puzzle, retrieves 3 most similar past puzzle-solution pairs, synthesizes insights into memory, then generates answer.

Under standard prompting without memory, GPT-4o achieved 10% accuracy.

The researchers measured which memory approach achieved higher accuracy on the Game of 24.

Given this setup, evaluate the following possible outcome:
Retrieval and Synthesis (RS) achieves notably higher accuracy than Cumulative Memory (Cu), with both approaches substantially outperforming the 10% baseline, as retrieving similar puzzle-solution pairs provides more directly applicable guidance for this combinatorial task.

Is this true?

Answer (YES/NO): NO